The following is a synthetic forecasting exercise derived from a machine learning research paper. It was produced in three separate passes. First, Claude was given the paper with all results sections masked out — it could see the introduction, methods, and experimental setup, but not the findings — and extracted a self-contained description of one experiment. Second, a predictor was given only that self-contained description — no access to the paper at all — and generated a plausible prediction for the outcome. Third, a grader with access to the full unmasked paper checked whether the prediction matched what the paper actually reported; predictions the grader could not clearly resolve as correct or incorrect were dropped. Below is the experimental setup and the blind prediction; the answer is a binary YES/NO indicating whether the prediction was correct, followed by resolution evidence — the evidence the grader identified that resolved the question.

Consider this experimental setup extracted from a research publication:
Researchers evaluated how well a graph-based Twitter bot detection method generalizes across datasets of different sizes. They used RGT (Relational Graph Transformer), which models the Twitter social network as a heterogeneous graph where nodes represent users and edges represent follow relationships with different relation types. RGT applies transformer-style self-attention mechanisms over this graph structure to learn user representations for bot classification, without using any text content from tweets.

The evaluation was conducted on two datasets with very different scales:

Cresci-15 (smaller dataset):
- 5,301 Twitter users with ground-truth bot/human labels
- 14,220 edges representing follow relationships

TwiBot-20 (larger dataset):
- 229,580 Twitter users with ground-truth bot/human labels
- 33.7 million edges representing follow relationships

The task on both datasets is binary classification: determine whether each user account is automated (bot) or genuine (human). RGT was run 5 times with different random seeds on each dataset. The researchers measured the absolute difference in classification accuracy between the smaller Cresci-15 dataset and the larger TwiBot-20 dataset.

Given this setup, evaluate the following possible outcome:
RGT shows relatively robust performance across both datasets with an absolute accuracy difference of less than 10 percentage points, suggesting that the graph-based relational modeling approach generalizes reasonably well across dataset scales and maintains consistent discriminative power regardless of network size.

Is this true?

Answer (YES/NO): NO